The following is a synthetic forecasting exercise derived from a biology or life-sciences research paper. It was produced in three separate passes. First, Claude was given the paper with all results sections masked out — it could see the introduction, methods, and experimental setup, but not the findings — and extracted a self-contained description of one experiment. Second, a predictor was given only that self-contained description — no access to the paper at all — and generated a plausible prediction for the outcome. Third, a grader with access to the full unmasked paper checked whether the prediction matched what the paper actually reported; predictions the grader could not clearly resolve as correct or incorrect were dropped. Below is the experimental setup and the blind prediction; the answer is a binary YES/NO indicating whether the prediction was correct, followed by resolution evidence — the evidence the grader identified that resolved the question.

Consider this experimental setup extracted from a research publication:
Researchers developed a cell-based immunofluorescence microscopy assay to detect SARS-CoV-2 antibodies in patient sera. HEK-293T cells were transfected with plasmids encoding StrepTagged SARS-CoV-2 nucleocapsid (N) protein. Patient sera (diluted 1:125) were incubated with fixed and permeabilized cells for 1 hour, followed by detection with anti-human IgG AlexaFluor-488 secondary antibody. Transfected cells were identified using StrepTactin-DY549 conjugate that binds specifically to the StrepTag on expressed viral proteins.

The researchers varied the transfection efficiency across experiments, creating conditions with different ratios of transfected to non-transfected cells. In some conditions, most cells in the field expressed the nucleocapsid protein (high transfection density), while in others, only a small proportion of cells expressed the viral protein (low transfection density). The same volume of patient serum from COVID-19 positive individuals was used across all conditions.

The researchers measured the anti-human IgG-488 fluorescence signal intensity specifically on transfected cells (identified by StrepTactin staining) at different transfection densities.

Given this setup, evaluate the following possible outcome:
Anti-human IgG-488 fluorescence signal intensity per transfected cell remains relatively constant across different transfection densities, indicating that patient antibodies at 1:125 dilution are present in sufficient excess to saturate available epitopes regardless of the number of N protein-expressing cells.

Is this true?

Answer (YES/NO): NO